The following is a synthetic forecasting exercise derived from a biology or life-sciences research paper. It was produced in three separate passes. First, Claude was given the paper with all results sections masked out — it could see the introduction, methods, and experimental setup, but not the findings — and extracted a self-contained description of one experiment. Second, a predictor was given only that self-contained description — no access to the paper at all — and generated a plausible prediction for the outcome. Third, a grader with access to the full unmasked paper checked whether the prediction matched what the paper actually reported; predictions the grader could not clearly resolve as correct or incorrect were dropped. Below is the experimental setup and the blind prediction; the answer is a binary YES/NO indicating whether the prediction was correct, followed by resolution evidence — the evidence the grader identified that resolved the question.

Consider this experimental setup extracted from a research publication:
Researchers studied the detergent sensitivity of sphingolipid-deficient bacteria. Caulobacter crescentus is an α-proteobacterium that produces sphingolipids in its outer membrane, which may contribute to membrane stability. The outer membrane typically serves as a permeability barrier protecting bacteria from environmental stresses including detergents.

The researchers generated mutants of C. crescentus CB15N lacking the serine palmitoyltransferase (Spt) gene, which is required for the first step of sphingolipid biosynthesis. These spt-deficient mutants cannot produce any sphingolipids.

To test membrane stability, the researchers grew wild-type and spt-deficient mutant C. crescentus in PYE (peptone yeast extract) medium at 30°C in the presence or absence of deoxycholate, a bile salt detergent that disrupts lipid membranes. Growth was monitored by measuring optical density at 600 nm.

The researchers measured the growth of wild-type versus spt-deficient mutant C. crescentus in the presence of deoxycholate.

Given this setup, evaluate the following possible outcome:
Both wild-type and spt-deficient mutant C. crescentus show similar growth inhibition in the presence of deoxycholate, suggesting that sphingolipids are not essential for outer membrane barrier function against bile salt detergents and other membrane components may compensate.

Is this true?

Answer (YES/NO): NO